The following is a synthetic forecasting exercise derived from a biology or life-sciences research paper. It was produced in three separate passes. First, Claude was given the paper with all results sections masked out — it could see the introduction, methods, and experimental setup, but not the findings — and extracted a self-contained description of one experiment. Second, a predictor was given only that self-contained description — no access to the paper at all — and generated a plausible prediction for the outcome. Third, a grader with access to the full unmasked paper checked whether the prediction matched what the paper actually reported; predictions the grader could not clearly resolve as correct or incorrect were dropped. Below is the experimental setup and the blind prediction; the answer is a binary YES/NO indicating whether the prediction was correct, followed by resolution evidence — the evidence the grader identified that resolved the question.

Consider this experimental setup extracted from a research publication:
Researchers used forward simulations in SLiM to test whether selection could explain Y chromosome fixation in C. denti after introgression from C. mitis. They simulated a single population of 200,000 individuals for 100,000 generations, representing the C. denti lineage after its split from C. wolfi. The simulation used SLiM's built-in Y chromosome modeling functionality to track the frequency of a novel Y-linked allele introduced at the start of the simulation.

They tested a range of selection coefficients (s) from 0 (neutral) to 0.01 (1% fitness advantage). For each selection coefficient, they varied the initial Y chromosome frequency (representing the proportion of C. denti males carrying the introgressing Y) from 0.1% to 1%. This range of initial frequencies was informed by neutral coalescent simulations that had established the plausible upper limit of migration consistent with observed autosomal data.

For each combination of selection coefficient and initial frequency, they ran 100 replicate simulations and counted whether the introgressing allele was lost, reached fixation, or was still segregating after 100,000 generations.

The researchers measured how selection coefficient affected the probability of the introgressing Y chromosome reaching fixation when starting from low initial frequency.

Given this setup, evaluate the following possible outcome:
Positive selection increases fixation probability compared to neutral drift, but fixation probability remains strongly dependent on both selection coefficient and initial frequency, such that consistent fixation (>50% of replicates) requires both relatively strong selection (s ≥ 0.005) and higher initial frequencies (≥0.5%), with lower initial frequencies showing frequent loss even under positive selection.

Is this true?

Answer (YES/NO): NO